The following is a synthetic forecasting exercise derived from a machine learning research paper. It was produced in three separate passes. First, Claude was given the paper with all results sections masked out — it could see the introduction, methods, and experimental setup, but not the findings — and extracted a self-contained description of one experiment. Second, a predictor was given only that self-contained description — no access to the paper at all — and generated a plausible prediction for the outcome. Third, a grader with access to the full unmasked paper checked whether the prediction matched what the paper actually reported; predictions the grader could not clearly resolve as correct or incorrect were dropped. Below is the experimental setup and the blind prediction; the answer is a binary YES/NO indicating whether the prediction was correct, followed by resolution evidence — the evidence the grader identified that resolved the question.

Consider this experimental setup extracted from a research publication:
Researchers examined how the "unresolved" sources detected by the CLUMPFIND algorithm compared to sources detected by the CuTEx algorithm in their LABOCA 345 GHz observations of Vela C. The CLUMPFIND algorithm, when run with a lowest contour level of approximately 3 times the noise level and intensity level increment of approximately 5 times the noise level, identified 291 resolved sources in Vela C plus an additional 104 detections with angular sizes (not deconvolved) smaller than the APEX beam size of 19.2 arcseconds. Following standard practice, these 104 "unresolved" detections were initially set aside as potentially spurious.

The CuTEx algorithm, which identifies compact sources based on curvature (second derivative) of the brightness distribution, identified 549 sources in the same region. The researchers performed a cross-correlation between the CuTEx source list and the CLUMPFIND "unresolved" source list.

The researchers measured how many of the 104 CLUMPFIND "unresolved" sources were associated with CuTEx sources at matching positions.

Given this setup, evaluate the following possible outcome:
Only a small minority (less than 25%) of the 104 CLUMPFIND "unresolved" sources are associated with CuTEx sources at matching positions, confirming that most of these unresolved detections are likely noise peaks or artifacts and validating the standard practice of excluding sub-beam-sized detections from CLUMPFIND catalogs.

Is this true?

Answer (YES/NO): NO